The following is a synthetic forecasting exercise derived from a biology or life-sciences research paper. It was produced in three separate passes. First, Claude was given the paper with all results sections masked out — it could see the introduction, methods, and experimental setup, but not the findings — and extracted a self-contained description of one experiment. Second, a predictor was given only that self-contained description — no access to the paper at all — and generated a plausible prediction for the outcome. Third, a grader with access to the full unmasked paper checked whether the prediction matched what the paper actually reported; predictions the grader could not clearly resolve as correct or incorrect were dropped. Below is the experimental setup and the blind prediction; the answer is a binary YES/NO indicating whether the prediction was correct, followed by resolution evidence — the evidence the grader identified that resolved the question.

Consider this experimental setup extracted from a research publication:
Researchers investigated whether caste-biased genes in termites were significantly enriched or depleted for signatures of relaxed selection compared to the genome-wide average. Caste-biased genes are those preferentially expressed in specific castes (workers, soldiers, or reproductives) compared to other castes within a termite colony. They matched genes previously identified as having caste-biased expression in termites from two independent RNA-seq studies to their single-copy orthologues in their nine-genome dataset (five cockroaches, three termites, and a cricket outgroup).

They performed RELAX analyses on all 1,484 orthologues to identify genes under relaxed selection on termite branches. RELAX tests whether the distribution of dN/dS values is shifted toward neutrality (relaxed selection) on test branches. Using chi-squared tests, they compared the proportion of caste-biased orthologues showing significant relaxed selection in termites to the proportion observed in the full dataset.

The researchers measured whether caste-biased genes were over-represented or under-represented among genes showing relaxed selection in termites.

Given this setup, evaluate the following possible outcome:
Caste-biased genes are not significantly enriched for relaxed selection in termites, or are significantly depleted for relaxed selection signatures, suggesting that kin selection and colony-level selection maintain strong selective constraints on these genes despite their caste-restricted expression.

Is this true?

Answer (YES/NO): YES